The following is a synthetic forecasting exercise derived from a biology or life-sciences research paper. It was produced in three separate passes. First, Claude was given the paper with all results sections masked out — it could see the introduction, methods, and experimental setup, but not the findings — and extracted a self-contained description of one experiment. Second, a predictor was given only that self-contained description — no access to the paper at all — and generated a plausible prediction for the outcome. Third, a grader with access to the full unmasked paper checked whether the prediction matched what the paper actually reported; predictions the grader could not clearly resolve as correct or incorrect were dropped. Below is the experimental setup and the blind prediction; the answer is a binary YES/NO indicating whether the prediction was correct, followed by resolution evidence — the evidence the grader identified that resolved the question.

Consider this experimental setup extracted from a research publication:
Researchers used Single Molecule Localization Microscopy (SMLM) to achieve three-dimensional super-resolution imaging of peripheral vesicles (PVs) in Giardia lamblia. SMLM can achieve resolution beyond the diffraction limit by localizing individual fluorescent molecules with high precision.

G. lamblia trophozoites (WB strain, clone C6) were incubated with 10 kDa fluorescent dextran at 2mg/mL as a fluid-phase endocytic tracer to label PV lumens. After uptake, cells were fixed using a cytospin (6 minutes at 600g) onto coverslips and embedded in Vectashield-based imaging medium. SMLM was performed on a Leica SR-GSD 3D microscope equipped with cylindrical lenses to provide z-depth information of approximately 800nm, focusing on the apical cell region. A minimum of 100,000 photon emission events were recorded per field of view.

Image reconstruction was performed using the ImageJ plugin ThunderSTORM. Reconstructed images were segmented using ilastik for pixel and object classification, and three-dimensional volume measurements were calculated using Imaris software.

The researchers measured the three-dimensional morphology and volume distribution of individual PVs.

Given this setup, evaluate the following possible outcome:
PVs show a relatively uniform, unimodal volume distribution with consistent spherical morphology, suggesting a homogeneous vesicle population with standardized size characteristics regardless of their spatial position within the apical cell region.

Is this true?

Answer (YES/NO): NO